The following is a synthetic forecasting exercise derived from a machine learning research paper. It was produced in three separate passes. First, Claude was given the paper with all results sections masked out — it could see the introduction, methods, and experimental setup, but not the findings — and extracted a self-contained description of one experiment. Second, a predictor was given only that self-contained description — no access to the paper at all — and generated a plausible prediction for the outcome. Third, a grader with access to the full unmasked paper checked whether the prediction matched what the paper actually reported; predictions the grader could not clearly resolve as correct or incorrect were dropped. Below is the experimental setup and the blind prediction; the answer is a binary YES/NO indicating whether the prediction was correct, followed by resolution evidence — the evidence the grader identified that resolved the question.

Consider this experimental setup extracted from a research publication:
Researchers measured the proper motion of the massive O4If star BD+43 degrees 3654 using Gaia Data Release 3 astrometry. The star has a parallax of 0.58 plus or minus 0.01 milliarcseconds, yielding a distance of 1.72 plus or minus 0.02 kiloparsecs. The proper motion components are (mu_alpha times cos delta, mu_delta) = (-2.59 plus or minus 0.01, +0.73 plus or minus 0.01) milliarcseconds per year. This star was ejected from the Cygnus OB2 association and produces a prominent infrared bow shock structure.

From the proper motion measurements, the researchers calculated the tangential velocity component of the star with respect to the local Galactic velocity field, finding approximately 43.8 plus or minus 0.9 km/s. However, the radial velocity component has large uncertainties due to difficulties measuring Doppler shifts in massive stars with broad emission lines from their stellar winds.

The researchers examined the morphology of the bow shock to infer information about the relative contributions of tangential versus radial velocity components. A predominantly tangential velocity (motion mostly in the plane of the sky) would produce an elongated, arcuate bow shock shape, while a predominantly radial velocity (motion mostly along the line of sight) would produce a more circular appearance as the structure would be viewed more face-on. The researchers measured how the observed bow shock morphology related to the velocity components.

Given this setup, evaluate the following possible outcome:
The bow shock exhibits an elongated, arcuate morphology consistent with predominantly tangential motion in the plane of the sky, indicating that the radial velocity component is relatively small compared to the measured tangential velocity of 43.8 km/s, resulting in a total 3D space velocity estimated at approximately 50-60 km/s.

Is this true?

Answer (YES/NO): YES